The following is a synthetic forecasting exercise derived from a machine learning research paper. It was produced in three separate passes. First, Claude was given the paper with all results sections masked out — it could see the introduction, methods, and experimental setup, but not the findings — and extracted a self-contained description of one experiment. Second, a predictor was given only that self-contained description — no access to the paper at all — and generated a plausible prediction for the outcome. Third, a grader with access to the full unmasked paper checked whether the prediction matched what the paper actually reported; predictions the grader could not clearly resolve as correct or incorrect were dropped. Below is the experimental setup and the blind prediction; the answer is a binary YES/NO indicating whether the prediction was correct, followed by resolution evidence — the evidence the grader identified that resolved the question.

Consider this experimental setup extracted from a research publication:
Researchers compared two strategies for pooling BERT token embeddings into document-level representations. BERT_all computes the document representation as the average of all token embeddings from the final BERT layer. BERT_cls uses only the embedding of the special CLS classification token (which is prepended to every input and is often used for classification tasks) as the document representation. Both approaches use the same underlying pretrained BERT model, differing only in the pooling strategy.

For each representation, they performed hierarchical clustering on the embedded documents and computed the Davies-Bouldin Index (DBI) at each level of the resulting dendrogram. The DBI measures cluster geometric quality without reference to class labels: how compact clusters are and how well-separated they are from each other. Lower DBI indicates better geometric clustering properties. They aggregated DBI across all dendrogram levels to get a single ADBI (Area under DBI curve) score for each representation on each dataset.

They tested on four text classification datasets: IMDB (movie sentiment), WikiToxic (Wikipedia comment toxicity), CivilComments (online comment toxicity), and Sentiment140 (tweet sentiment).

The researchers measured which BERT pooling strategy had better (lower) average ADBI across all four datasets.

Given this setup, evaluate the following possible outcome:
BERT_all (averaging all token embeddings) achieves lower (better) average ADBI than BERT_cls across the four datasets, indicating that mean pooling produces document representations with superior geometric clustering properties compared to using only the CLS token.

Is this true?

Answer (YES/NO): NO